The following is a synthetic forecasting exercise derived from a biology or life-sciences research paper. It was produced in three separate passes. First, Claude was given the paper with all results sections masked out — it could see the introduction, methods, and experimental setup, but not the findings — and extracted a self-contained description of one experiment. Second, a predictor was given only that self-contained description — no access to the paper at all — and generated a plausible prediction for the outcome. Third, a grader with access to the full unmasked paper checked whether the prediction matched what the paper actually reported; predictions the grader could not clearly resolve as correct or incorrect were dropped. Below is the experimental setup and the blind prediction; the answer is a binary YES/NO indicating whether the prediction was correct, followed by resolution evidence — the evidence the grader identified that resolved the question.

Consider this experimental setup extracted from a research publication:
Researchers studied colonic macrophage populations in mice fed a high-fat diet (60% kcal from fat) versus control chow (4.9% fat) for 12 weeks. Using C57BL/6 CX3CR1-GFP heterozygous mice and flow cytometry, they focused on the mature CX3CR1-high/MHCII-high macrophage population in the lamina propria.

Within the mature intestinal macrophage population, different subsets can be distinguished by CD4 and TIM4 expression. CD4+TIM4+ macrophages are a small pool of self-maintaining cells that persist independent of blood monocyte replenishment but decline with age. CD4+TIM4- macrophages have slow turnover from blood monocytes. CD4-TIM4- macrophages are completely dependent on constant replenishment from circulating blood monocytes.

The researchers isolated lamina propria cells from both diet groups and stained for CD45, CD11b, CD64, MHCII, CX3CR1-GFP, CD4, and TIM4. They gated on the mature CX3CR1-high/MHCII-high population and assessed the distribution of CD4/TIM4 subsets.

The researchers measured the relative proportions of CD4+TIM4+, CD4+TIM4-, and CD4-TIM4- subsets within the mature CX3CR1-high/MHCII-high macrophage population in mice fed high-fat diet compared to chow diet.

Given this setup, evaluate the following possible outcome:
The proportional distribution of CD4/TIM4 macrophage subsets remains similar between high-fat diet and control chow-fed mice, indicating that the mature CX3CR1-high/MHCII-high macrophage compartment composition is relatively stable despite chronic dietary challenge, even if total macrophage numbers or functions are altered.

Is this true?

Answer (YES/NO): NO